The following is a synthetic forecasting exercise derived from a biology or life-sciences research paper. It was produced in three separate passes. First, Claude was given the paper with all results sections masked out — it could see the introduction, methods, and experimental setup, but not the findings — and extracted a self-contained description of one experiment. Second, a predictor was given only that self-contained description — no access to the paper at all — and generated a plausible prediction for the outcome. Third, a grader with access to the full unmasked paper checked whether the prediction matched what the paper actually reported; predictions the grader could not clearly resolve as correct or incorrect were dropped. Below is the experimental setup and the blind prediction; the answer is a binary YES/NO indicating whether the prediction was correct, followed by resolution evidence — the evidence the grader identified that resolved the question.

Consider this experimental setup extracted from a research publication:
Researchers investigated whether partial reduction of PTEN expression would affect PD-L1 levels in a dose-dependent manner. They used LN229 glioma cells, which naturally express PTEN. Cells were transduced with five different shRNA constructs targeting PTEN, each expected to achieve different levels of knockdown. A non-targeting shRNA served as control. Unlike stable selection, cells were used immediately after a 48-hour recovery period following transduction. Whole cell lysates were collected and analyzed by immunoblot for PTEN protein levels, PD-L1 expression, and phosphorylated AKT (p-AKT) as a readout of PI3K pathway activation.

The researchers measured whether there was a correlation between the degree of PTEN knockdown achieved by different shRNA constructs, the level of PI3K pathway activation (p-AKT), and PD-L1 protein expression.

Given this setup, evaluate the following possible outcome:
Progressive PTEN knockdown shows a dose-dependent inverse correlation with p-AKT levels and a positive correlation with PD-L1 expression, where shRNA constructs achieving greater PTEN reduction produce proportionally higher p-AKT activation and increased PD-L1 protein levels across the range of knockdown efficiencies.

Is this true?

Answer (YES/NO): NO